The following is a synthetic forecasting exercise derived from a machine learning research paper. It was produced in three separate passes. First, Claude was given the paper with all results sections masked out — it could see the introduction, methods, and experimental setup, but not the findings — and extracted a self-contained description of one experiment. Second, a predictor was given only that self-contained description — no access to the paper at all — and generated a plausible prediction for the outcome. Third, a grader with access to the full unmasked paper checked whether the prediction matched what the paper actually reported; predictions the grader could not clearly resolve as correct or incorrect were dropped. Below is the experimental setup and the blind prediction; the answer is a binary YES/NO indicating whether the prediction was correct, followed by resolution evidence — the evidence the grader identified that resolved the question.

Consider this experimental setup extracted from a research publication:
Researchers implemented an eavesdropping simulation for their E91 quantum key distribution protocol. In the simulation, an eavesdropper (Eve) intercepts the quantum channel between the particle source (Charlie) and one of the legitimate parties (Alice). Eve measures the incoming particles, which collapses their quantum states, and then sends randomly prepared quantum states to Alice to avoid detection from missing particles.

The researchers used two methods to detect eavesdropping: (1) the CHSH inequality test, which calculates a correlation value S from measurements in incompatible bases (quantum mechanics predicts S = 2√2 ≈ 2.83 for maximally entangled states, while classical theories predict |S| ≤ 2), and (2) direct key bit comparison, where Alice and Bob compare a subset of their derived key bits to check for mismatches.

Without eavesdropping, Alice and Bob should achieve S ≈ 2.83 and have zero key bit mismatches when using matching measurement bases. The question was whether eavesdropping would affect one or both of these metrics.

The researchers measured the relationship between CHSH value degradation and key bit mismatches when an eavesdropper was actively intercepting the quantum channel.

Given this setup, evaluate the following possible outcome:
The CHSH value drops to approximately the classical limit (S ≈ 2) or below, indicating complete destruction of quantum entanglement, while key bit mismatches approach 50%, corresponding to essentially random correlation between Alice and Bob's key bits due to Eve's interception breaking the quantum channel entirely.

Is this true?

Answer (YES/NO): NO